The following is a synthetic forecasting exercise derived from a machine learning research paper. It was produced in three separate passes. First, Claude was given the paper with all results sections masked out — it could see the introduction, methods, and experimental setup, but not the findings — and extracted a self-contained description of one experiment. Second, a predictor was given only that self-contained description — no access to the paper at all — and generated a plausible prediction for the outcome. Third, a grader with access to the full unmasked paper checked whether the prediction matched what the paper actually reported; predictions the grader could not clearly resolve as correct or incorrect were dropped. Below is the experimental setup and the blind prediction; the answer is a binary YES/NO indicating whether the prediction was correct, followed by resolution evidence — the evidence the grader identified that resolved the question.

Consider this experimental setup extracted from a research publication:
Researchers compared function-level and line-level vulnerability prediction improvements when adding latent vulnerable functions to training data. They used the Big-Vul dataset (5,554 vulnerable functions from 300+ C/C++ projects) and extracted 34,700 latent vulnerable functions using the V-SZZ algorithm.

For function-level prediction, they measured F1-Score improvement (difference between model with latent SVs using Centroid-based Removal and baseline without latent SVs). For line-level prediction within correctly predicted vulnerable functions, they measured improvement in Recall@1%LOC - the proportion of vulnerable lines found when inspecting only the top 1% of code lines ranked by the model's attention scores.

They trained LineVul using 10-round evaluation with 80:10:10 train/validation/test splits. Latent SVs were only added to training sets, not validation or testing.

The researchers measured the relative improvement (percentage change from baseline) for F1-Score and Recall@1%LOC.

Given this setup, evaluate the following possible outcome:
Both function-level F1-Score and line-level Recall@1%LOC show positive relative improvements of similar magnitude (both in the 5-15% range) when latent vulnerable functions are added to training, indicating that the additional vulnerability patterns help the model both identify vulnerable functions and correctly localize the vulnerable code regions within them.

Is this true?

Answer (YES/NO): NO